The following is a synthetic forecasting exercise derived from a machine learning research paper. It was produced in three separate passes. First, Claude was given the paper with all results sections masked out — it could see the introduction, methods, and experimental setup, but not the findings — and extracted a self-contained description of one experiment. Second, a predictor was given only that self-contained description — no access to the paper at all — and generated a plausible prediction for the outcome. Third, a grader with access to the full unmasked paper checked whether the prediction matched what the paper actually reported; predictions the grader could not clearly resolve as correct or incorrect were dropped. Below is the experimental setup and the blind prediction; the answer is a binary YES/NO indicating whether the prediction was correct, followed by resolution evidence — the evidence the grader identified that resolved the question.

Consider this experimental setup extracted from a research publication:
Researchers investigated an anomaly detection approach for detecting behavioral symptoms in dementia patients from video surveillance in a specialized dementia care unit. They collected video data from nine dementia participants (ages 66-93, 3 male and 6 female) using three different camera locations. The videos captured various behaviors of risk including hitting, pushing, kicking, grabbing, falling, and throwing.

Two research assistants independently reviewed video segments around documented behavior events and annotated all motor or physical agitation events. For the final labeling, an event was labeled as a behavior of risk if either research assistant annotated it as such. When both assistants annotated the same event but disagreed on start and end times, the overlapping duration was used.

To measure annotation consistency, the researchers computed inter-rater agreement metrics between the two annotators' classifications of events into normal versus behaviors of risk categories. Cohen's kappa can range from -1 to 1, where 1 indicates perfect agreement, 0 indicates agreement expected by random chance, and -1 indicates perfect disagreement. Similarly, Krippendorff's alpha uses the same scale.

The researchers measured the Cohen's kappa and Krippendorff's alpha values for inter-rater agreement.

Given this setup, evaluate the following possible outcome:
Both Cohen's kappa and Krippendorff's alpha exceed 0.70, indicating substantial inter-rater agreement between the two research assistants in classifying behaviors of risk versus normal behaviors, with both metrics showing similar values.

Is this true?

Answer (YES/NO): NO